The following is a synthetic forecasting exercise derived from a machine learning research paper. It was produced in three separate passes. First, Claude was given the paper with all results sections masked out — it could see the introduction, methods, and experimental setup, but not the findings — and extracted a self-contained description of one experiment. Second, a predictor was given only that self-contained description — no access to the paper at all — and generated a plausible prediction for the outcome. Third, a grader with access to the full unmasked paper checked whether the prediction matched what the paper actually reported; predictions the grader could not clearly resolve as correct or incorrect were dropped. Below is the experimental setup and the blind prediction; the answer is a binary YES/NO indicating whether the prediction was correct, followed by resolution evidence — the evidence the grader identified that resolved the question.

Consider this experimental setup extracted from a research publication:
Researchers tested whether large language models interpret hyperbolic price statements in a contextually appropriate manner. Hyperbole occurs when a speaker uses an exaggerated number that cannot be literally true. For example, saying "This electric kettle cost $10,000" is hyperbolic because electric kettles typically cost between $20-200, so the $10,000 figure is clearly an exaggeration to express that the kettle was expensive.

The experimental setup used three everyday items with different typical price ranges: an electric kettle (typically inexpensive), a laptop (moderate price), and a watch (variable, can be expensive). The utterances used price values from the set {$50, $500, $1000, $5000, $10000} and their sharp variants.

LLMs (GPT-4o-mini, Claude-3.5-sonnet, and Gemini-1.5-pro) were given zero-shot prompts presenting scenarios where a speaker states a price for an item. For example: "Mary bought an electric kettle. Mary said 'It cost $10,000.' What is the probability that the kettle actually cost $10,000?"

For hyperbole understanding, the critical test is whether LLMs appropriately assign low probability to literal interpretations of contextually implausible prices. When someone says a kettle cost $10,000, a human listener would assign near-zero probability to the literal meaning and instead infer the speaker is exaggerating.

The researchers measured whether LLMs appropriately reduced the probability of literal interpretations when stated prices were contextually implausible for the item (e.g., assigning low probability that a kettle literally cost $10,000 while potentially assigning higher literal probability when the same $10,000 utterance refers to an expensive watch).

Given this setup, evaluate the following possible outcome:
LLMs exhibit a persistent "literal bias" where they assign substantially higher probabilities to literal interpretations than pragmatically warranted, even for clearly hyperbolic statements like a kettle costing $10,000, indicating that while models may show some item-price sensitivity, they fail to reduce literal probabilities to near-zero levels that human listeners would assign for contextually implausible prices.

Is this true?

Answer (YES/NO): YES